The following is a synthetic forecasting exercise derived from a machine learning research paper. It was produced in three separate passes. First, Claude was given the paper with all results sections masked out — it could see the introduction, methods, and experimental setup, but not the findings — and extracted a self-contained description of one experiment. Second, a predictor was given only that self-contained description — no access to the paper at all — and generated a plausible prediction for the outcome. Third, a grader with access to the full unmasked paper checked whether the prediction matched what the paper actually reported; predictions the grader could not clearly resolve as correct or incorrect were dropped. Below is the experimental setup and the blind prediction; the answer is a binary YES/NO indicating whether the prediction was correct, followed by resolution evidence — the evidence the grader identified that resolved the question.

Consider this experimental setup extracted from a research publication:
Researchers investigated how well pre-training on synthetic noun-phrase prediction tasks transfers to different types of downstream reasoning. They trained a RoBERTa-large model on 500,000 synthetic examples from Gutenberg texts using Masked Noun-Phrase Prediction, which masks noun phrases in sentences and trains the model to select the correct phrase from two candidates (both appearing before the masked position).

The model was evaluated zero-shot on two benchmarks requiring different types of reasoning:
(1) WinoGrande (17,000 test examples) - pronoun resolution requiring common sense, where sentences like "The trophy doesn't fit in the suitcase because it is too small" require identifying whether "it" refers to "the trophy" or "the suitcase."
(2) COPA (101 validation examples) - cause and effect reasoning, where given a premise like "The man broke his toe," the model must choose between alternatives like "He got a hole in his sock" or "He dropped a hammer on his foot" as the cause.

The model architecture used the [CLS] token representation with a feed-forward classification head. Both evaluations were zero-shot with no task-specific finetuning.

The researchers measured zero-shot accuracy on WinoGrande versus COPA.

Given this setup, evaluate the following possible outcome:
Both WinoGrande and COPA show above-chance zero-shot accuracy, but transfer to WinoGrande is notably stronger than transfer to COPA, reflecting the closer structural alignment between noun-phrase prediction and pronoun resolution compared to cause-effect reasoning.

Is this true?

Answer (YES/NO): NO